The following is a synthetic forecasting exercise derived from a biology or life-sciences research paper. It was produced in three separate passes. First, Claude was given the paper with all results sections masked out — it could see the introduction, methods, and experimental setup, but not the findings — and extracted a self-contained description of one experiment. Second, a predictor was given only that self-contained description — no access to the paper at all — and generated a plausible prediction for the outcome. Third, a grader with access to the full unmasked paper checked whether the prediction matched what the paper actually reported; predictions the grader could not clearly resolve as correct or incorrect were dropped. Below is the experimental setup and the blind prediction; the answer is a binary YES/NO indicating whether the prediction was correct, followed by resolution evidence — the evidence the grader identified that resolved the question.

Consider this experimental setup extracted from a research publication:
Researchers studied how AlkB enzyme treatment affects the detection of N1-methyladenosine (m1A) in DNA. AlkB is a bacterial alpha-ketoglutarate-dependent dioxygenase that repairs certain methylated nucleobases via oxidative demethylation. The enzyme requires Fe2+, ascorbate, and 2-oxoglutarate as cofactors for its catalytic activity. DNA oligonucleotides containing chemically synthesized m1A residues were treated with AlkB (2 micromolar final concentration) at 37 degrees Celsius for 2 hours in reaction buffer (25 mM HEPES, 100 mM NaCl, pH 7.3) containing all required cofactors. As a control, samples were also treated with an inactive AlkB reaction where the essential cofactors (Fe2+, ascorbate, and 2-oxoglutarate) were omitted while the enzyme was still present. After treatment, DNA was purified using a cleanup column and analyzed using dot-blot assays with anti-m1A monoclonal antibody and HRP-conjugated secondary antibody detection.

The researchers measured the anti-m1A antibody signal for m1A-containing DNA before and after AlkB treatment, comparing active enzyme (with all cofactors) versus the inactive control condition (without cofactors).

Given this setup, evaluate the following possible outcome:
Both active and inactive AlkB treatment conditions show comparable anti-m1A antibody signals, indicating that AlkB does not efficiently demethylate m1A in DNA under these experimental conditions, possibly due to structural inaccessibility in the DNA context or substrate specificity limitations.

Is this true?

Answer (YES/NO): NO